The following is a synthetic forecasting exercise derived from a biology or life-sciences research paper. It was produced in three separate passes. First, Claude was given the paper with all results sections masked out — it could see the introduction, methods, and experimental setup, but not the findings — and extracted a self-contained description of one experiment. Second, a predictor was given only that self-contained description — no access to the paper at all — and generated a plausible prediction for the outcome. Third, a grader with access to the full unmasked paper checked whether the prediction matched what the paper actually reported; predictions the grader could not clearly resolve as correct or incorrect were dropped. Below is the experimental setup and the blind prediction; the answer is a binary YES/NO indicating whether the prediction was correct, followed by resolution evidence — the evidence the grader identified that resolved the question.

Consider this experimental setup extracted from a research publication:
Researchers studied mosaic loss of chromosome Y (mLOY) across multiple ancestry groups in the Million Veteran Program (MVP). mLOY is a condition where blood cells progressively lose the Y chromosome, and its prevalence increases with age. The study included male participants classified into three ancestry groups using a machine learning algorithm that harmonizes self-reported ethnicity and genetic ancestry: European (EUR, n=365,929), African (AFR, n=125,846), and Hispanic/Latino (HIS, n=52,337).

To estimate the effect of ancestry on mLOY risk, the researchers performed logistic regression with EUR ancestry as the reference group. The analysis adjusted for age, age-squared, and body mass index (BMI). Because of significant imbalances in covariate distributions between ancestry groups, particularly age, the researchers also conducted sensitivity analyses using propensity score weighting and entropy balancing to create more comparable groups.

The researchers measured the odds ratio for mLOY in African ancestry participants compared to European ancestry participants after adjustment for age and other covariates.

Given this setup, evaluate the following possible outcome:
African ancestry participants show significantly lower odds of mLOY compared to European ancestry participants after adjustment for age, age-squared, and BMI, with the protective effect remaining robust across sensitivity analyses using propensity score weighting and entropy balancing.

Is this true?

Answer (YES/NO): YES